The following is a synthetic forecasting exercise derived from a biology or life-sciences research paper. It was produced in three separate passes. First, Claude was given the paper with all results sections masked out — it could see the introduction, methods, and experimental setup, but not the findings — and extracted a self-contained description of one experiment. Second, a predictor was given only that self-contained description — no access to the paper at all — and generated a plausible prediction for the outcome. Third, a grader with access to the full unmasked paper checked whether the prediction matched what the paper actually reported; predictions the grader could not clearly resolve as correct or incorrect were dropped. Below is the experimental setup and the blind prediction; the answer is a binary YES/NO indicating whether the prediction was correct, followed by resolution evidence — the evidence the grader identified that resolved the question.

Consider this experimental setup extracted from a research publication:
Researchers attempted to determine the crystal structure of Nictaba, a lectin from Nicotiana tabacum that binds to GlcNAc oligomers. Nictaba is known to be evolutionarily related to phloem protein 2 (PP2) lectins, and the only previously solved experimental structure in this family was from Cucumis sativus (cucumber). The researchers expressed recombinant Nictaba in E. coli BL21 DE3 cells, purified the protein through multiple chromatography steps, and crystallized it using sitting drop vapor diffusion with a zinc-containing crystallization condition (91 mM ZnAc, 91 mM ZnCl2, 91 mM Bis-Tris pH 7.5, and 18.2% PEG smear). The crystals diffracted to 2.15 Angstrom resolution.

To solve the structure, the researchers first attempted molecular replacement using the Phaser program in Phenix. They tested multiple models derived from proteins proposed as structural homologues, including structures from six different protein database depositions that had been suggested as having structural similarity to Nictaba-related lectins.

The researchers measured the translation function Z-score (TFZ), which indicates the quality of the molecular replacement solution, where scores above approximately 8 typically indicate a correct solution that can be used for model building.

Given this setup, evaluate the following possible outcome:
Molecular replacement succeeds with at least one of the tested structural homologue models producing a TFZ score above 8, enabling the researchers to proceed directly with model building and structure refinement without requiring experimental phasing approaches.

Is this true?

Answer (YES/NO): NO